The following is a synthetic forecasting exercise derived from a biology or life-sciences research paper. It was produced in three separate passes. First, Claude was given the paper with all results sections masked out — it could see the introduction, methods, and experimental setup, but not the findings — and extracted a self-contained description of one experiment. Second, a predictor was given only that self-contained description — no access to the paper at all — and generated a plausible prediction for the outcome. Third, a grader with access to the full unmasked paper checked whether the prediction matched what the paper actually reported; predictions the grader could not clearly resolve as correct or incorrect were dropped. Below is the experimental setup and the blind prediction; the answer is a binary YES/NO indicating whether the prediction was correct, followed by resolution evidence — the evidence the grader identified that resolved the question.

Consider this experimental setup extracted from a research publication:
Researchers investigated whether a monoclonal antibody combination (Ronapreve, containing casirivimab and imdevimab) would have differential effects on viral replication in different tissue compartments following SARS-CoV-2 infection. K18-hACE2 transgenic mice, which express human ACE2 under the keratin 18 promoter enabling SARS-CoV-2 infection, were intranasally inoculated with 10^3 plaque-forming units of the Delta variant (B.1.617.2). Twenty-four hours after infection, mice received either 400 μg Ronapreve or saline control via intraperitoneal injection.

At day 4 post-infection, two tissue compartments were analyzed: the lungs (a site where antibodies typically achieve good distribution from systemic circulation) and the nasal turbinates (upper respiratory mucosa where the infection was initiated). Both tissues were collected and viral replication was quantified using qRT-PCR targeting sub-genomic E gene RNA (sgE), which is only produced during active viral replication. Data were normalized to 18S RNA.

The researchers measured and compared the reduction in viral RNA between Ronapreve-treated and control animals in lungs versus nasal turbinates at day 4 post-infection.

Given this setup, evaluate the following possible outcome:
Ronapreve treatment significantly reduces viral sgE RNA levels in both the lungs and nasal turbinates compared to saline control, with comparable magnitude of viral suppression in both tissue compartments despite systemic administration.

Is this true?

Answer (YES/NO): NO